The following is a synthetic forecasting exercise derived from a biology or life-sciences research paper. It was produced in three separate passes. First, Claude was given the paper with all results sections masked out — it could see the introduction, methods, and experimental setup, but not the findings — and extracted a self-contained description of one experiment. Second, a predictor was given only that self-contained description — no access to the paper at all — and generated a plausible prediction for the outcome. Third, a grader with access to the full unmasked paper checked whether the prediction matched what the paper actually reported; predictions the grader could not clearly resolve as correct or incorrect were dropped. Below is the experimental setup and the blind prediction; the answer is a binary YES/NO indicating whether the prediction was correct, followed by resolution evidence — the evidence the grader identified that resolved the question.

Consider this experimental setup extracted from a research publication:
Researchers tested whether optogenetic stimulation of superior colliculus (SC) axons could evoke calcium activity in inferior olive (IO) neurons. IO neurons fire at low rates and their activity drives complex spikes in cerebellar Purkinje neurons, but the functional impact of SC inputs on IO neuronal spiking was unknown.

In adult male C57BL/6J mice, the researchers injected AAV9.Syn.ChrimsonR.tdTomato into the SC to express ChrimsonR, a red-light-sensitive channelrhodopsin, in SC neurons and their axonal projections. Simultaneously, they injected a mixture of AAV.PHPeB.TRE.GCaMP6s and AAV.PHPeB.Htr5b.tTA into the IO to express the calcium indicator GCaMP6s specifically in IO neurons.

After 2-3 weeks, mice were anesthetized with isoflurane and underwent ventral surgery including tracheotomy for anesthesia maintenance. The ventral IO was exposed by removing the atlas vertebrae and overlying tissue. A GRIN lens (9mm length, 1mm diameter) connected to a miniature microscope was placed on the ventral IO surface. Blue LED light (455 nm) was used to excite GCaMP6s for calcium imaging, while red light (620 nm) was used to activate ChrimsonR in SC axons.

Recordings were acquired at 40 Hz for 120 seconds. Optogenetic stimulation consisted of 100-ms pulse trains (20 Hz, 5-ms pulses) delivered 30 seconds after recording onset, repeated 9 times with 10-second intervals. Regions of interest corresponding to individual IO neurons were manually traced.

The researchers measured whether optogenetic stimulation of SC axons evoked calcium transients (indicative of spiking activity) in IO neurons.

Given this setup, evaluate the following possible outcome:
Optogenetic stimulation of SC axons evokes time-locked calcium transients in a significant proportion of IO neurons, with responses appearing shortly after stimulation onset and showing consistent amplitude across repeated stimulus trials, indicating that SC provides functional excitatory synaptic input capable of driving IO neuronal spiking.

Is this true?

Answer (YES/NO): NO